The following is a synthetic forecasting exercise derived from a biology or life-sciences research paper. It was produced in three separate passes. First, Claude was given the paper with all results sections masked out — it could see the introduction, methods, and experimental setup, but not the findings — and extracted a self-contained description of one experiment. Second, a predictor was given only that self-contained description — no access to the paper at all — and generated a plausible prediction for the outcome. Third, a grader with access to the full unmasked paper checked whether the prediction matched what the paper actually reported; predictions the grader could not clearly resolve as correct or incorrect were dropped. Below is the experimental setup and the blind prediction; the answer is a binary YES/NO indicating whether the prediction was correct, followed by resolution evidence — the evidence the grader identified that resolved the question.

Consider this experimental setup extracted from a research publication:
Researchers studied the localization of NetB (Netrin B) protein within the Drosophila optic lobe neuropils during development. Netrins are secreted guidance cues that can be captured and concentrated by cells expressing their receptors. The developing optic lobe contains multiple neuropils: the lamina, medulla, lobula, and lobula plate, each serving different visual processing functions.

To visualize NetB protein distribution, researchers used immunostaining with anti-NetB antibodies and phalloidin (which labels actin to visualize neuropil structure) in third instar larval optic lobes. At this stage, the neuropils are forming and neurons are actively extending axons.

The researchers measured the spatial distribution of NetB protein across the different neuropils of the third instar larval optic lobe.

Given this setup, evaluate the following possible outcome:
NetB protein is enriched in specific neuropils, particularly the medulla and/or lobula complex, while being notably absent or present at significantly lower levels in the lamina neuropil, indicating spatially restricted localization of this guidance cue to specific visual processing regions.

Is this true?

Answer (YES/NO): YES